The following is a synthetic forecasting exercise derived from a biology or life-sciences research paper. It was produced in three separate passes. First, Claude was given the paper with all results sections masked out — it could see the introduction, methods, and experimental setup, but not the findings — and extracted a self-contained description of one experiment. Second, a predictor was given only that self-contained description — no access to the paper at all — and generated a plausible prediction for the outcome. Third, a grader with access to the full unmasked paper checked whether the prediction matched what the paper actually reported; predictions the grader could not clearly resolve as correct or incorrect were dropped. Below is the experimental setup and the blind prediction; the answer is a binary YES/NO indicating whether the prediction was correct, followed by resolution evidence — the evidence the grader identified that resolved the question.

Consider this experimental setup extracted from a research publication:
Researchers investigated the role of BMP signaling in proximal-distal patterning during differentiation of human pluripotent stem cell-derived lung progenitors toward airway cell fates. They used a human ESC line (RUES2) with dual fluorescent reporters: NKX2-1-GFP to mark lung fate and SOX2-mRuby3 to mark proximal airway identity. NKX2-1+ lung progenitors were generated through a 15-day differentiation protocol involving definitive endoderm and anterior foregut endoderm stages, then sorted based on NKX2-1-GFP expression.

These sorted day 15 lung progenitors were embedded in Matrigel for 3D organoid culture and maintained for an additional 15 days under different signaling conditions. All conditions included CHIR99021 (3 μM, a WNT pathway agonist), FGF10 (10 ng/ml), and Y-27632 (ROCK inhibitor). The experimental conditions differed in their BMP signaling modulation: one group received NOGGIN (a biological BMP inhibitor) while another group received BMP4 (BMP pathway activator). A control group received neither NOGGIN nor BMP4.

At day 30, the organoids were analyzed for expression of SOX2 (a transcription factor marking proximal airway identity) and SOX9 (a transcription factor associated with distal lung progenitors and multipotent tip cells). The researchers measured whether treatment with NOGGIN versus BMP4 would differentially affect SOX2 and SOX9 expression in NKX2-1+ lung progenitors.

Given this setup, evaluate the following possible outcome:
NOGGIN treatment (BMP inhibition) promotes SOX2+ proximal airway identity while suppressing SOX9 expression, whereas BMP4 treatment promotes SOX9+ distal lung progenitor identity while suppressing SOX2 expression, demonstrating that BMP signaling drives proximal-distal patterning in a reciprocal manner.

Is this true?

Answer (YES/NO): YES